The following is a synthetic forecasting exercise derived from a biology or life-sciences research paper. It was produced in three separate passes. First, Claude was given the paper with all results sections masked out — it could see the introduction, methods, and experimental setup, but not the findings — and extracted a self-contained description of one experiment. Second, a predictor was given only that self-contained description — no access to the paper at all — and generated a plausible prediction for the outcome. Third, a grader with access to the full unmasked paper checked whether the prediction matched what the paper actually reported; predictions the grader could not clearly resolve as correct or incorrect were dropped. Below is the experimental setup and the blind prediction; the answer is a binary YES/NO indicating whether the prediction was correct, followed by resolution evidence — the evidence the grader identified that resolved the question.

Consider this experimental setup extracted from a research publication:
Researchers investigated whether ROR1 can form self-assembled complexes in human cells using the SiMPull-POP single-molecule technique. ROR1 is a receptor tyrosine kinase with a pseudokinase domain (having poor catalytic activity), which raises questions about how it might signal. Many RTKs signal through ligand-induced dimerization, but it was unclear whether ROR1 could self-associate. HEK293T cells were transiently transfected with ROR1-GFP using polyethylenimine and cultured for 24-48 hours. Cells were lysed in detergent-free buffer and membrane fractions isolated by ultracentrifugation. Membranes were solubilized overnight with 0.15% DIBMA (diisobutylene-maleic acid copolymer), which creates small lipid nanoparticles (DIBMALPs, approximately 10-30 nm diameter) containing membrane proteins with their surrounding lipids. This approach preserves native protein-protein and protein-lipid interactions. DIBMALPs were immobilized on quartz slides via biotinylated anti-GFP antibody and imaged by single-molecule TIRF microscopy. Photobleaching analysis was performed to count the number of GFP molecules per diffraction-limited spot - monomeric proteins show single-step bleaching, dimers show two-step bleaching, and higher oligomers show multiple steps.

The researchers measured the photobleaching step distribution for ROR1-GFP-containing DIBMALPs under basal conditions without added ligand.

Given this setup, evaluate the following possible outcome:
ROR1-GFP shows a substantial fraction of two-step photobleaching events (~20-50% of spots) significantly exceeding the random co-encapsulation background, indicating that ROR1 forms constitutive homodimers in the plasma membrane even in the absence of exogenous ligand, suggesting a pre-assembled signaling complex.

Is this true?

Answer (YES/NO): YES